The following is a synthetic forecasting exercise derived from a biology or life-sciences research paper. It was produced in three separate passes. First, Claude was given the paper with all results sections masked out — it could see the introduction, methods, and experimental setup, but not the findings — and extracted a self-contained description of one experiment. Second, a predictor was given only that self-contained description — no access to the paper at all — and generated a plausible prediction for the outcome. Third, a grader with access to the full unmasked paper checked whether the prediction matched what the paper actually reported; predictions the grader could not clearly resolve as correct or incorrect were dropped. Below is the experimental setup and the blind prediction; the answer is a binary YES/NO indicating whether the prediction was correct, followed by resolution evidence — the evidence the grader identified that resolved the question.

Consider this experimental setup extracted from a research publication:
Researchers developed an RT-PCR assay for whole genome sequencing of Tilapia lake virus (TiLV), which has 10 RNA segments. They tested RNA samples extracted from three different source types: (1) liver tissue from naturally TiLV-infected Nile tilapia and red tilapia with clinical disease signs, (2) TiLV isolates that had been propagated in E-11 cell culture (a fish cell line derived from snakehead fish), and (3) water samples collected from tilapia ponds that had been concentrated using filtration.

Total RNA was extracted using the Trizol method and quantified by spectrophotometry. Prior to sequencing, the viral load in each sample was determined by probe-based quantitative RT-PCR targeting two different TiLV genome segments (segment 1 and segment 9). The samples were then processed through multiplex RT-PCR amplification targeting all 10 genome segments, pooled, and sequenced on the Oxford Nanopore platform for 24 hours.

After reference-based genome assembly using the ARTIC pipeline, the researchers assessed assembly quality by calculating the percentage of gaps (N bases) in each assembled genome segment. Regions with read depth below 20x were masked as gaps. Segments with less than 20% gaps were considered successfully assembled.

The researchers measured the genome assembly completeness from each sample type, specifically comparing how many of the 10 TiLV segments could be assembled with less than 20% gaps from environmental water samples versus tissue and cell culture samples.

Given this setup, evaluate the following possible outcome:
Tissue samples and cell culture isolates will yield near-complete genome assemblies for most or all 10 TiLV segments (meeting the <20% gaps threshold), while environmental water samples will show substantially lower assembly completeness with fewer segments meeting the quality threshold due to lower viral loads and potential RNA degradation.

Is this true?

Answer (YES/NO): NO